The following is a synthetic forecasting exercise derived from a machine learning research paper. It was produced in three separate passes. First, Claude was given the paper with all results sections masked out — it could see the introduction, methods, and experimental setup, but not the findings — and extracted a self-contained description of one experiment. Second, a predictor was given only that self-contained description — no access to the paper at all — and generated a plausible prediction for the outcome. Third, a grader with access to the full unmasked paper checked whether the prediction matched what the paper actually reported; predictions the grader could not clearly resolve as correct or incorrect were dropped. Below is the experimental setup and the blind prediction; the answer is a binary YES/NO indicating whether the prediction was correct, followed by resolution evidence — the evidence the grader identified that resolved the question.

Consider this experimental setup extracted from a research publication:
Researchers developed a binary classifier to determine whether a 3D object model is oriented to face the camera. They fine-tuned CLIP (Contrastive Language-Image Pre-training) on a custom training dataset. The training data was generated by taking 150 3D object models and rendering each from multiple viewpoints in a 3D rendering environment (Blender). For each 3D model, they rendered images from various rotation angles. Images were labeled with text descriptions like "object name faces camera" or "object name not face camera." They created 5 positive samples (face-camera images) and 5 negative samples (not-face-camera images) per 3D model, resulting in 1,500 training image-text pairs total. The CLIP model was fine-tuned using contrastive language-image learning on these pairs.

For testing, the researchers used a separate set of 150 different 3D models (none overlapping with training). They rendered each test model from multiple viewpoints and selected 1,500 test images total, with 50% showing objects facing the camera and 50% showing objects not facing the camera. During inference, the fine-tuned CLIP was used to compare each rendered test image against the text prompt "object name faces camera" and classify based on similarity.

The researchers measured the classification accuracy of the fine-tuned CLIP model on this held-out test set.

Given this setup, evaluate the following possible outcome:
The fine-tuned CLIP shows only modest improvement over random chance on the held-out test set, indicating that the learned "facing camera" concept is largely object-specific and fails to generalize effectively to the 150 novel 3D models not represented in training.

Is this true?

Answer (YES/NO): NO